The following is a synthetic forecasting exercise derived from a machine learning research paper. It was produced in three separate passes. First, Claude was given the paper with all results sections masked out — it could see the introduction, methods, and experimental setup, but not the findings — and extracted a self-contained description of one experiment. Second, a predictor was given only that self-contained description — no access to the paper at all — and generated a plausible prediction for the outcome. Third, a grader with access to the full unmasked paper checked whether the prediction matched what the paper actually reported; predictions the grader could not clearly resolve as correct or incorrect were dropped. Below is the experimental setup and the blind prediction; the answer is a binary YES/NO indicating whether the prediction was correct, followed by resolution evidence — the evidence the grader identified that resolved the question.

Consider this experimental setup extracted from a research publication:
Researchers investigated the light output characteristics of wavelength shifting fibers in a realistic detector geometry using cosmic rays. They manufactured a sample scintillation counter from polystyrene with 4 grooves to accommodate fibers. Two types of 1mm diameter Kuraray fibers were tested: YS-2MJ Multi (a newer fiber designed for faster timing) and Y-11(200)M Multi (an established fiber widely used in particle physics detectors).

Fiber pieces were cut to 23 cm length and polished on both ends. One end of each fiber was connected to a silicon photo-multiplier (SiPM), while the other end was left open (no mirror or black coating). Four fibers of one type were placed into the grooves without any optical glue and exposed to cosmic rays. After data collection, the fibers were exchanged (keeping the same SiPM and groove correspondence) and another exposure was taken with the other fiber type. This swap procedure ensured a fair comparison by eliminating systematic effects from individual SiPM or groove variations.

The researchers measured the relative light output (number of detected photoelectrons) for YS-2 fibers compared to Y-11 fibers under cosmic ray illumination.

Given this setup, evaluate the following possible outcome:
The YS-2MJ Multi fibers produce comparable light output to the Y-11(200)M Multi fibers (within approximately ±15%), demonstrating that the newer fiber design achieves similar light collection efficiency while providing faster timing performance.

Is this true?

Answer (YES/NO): YES